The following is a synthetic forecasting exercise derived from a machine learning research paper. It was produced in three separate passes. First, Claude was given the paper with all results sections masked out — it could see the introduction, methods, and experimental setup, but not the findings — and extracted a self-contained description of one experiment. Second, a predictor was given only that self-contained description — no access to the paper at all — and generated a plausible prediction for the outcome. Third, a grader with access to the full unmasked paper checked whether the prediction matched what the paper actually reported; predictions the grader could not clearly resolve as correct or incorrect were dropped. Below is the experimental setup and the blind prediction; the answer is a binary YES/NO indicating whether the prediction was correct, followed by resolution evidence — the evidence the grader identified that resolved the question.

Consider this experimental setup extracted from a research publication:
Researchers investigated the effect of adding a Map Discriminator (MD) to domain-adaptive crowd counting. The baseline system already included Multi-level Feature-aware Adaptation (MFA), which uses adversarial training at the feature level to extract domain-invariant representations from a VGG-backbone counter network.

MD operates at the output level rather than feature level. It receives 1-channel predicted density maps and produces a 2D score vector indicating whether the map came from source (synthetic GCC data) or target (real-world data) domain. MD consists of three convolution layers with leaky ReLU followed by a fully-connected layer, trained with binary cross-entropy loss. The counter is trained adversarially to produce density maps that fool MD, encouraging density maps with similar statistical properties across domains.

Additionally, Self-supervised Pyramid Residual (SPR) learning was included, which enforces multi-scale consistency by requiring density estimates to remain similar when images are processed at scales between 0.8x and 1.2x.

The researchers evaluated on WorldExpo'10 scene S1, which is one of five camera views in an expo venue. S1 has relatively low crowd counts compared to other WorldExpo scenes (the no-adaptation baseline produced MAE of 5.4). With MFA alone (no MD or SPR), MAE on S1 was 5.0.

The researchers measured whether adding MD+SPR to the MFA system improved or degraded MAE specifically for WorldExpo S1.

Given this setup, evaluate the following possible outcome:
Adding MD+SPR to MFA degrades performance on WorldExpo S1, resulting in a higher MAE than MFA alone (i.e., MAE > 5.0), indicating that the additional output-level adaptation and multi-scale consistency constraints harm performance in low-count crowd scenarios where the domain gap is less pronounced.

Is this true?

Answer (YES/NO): YES